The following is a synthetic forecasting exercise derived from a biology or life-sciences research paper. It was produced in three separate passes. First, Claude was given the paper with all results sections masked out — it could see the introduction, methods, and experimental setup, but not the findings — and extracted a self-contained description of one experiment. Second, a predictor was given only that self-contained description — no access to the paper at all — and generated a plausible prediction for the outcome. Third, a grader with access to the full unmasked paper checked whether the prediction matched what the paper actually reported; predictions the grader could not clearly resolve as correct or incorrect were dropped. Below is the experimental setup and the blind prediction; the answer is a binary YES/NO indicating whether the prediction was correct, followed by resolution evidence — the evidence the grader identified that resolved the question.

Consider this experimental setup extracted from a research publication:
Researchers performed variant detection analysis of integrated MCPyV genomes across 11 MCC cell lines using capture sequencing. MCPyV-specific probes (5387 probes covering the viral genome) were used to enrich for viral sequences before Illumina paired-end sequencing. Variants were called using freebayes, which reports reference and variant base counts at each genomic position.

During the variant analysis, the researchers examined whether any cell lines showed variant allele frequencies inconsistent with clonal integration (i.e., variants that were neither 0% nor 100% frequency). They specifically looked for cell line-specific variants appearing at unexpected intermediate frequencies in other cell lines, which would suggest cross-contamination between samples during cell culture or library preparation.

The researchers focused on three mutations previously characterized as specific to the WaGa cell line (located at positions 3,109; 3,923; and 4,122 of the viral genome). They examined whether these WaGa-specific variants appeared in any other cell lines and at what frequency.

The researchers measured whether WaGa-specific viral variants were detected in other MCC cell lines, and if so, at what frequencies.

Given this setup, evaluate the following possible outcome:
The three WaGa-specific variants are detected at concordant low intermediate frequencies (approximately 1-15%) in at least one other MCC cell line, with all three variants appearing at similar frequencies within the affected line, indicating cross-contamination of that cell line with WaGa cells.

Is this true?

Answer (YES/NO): YES